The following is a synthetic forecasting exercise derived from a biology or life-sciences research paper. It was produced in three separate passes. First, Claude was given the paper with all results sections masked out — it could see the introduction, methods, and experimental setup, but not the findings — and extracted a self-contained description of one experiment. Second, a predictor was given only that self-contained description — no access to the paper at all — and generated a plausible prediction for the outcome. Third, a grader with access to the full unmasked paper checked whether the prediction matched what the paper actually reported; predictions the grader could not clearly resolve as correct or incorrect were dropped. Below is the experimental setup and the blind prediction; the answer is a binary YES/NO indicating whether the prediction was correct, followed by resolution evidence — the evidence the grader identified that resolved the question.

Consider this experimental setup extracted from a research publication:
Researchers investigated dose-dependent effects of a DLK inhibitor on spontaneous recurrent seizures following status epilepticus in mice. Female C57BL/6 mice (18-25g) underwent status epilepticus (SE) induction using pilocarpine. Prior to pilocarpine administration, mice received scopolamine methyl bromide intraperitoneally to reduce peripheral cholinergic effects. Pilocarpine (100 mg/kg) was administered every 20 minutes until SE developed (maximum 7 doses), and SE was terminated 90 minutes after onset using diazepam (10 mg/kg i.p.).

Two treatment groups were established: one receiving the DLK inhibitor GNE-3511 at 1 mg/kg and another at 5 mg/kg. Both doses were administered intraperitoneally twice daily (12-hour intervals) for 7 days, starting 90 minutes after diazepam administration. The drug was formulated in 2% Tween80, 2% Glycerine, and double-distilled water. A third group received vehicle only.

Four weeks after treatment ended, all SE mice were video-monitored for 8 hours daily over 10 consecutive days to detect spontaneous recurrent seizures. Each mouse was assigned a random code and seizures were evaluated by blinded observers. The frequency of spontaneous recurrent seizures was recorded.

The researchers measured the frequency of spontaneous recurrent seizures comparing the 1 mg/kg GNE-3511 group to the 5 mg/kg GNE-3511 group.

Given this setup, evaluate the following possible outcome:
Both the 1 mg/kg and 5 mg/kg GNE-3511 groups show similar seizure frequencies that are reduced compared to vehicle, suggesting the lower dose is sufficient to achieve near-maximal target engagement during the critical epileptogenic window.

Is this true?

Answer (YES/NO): NO